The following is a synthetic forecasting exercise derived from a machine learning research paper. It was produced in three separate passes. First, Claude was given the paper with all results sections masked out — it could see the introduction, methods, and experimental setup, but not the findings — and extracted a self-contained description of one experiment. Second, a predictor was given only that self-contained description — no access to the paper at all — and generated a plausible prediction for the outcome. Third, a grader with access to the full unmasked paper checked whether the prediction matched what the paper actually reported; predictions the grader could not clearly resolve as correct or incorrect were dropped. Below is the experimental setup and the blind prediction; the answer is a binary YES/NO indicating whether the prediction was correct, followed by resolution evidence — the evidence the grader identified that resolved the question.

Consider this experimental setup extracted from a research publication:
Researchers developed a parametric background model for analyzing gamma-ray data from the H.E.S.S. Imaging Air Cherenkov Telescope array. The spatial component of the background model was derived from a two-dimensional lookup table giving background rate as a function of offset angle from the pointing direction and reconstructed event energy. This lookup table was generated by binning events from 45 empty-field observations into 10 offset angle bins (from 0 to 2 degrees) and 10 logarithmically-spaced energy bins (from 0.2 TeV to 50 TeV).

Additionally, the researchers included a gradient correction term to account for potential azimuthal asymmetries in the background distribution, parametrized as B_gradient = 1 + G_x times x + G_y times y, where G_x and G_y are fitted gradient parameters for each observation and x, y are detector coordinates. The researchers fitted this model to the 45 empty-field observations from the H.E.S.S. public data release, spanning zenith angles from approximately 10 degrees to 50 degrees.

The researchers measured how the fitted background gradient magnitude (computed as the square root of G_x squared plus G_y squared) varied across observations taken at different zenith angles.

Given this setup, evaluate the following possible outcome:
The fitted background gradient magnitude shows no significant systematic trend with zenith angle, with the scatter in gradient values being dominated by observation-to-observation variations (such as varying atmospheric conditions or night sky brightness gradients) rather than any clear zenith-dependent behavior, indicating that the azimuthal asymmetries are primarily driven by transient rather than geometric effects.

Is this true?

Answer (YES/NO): NO